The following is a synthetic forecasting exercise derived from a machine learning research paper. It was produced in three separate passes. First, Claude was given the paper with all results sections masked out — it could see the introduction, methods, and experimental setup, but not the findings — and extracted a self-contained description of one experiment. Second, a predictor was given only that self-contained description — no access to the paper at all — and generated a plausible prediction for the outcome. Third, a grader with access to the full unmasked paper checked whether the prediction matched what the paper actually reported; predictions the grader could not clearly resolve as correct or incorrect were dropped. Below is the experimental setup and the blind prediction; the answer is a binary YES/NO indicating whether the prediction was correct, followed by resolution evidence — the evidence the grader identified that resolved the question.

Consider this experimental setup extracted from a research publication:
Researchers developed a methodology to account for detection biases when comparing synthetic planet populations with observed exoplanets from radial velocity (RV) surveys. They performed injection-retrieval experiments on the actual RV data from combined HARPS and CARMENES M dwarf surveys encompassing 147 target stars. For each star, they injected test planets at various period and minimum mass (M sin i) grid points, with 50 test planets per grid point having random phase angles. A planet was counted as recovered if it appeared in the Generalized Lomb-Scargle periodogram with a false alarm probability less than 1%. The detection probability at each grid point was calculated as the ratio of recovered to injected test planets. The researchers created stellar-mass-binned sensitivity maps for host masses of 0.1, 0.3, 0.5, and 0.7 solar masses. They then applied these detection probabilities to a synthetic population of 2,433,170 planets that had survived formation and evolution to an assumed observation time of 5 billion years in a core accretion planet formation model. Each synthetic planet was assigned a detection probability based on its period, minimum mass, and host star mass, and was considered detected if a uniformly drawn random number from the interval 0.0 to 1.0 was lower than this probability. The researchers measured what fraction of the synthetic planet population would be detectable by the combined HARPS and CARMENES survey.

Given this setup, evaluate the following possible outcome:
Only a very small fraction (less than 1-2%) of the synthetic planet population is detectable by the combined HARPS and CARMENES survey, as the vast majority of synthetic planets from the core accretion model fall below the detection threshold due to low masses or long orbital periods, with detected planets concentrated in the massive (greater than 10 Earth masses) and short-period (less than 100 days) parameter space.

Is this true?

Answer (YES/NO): NO